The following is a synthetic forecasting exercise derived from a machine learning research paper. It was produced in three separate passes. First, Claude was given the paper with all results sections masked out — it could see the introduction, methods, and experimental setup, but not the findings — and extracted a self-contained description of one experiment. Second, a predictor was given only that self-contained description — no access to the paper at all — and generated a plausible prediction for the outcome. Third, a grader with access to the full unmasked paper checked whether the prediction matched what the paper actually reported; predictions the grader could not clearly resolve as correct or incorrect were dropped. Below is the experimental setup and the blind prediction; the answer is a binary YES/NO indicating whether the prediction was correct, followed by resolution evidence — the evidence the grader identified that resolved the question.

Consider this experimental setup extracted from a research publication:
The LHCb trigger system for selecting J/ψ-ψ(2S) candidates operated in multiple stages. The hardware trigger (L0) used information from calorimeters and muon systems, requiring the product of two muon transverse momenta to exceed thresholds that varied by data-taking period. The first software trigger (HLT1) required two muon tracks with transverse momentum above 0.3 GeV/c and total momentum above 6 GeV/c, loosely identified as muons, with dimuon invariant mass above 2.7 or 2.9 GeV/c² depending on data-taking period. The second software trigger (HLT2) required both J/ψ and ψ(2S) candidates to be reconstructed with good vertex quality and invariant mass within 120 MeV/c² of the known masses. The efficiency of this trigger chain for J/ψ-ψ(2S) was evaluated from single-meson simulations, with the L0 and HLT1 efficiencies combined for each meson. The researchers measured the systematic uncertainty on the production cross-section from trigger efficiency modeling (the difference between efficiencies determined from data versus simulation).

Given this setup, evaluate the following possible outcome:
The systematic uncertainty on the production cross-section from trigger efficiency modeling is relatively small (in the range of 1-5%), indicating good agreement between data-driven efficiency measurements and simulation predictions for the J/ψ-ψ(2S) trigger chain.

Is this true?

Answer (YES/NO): NO